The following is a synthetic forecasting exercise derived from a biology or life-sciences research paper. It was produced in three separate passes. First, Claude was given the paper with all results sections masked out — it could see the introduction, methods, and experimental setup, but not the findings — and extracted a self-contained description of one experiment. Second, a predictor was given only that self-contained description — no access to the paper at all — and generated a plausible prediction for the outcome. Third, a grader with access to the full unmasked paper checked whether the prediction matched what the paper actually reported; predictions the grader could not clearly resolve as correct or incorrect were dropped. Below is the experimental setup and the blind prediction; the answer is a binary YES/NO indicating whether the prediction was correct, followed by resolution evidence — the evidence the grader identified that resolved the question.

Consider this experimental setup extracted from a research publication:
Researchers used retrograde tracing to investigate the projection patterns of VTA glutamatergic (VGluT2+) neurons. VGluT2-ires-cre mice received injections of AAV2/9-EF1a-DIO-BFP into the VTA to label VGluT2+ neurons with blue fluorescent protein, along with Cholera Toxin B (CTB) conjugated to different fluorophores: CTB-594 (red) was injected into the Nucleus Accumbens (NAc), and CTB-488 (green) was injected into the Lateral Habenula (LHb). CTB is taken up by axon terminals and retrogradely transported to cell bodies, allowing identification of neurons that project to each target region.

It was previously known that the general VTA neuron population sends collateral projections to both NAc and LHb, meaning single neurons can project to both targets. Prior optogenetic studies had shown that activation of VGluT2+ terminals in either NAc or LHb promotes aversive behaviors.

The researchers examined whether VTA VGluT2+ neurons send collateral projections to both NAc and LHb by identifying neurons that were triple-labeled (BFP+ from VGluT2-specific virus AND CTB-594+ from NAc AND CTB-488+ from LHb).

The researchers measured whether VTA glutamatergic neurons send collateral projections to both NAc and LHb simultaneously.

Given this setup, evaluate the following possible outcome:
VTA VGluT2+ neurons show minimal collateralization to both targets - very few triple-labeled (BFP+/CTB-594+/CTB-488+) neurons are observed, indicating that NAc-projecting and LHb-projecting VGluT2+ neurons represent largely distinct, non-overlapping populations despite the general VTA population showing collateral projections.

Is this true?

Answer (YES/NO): NO